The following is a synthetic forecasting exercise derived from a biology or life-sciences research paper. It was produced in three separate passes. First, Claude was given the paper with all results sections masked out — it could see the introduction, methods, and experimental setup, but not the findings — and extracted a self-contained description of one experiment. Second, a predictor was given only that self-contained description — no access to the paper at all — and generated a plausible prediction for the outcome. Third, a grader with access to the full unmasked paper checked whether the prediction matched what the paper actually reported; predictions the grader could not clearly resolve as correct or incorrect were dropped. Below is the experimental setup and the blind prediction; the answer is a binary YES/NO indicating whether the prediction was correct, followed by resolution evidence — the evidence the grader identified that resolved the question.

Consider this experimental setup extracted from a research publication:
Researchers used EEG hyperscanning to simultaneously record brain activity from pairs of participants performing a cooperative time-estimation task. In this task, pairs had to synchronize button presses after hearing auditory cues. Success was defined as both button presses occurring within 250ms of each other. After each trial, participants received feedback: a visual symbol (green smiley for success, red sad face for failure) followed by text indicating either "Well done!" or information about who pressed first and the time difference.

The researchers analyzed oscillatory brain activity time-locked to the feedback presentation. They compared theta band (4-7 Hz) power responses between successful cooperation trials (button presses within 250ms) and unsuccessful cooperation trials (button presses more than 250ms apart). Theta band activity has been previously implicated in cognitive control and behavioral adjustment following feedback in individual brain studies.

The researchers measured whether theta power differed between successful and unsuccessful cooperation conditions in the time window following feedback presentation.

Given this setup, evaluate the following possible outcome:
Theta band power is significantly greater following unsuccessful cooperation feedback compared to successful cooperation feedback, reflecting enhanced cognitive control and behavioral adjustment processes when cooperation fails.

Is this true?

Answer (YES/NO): YES